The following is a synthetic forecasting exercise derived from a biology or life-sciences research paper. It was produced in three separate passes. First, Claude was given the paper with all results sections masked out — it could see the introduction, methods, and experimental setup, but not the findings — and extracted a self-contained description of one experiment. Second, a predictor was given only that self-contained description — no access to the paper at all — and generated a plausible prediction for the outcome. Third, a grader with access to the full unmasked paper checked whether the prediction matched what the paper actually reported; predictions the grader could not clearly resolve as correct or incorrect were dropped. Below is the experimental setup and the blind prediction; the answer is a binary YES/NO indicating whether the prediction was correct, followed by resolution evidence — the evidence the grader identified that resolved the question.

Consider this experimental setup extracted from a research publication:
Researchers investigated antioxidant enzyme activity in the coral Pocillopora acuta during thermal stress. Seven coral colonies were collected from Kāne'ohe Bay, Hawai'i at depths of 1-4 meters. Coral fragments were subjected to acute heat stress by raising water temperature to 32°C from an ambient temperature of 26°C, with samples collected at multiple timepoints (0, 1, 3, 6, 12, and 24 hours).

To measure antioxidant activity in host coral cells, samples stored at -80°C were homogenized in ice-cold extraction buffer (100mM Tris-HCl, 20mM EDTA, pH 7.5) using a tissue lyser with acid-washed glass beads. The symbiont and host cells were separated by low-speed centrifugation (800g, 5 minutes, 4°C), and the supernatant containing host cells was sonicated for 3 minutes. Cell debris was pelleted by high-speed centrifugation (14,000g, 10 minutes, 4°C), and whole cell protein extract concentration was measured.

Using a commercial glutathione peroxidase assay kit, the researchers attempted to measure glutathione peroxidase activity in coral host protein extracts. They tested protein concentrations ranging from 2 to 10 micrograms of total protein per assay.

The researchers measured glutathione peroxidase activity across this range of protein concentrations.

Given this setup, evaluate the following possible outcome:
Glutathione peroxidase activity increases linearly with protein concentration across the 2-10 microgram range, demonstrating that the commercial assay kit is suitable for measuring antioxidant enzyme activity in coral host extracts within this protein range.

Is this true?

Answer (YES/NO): NO